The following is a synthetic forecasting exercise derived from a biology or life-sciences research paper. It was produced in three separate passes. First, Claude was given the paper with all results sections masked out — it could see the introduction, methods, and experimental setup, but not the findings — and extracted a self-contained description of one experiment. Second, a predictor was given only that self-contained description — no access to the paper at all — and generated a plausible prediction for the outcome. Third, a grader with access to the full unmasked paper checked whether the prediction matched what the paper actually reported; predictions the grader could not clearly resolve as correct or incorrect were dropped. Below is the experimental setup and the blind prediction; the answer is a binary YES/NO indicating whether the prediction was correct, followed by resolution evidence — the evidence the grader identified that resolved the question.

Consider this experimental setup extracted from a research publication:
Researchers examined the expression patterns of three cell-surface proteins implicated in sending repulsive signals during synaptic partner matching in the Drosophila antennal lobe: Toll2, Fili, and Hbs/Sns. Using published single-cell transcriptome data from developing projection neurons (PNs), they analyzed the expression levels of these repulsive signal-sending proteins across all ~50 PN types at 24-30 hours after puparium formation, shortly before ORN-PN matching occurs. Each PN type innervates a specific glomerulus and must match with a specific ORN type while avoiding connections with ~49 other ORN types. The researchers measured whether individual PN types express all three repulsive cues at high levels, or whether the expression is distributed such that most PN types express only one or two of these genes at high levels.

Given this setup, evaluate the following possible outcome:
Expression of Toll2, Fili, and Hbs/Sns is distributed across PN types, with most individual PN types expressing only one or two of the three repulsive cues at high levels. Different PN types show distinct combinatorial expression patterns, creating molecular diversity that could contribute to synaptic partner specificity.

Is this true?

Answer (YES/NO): YES